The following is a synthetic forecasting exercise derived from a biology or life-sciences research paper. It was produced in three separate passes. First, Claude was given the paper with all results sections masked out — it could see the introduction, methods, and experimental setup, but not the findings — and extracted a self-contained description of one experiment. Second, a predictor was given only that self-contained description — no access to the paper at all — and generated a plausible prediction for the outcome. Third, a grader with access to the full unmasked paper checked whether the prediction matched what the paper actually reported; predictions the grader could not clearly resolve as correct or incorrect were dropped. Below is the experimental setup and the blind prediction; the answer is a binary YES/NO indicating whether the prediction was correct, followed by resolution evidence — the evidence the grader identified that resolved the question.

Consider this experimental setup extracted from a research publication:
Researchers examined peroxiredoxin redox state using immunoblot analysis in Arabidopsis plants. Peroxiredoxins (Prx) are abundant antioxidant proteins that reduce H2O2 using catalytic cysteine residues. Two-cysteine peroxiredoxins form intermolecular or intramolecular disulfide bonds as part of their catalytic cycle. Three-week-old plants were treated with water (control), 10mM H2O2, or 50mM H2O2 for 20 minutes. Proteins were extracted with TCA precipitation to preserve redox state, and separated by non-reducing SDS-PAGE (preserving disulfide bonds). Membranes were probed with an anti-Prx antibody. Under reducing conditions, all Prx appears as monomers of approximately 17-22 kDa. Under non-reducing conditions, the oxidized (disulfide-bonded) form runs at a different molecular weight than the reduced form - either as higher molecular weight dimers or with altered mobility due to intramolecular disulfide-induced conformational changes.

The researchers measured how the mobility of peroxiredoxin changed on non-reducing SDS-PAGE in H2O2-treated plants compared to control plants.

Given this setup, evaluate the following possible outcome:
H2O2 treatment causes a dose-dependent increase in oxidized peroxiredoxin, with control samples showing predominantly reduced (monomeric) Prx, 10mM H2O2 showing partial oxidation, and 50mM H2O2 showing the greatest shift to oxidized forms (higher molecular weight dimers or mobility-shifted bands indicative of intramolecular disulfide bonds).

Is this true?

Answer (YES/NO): NO